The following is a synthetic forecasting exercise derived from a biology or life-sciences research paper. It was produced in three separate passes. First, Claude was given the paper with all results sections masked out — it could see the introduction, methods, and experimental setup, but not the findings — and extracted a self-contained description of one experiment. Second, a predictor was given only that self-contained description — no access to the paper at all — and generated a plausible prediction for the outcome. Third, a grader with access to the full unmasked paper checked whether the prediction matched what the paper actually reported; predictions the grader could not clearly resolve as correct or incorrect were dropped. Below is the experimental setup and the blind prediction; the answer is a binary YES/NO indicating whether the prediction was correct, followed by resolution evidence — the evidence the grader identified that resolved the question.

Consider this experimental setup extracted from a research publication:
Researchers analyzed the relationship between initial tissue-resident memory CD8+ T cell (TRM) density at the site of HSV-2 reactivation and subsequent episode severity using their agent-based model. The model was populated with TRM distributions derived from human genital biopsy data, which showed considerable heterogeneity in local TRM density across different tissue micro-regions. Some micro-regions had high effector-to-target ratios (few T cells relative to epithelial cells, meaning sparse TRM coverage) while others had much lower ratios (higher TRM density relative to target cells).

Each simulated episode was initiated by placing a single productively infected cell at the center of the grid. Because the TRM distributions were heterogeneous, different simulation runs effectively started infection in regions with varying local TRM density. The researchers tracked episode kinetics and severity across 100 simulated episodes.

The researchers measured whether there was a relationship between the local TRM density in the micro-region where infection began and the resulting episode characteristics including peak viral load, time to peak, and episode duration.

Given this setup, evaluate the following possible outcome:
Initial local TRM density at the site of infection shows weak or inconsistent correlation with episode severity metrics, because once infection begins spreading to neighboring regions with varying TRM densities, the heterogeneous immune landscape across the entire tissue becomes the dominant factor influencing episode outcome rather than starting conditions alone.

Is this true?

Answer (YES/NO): NO